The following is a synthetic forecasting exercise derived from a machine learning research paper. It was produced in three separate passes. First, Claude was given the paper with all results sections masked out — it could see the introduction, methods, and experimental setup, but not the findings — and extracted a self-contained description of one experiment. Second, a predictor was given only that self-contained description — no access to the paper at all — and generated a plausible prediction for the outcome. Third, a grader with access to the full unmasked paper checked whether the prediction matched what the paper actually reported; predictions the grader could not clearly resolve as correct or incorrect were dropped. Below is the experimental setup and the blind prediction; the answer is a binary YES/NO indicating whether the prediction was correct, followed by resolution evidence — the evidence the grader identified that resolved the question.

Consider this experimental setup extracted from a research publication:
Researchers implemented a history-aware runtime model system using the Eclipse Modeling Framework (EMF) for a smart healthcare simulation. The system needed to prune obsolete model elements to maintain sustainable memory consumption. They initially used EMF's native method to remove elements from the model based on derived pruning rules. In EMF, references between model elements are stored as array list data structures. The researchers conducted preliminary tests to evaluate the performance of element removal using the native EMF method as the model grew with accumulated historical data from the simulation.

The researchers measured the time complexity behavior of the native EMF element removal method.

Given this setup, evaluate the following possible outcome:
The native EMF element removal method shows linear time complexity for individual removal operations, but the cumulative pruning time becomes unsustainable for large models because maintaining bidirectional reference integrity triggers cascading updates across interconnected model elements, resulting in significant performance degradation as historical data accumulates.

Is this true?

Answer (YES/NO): NO